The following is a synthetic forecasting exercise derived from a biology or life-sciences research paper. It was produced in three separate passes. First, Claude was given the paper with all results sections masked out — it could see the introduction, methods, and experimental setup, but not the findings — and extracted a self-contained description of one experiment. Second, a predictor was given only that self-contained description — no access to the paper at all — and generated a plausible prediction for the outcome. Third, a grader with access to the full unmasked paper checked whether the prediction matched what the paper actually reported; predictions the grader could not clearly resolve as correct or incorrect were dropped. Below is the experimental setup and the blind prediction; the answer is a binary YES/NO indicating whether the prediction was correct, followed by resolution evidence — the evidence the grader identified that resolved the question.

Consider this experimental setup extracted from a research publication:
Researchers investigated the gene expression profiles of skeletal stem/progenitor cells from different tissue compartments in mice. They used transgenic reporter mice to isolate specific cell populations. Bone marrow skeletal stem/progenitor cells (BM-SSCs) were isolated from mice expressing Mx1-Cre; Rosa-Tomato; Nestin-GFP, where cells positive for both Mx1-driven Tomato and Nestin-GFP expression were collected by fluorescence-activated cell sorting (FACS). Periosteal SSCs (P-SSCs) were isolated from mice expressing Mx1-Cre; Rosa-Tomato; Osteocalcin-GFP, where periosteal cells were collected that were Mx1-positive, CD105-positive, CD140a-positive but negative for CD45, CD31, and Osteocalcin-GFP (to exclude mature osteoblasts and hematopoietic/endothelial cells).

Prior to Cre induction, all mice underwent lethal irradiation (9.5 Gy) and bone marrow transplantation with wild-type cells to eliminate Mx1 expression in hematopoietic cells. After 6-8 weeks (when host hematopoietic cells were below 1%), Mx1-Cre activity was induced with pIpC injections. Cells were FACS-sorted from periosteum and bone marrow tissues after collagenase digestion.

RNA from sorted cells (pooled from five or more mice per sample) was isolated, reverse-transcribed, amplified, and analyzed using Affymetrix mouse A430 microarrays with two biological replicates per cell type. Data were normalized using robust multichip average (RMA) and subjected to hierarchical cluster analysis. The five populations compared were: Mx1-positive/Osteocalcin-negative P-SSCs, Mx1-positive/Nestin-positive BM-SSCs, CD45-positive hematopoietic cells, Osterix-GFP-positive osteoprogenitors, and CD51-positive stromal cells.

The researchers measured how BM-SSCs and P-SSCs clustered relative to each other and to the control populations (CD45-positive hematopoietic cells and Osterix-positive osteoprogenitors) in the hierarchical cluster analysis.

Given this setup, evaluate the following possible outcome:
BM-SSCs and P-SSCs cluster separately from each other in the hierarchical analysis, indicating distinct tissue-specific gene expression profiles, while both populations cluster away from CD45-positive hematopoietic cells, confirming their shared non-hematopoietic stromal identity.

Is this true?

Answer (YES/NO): NO